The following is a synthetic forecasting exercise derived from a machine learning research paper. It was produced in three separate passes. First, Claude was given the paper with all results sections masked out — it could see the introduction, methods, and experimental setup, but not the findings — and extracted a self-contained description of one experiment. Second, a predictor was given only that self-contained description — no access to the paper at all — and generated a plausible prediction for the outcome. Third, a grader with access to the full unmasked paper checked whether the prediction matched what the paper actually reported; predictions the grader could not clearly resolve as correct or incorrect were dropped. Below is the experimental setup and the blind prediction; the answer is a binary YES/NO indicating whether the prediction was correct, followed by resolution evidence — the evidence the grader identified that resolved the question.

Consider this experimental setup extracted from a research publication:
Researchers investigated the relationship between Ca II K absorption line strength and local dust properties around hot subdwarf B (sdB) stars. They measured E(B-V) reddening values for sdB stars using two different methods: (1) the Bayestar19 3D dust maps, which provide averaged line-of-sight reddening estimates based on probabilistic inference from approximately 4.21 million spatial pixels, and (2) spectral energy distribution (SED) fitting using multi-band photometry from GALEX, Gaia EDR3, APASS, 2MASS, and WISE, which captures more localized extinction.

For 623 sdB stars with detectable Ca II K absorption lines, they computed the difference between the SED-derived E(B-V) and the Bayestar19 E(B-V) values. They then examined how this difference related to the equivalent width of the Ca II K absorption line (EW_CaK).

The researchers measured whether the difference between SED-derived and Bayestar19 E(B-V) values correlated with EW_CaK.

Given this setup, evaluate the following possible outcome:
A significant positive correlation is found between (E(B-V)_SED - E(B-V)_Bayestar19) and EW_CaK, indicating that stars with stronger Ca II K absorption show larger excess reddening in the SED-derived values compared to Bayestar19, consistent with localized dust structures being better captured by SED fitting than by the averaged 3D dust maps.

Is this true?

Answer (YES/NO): YES